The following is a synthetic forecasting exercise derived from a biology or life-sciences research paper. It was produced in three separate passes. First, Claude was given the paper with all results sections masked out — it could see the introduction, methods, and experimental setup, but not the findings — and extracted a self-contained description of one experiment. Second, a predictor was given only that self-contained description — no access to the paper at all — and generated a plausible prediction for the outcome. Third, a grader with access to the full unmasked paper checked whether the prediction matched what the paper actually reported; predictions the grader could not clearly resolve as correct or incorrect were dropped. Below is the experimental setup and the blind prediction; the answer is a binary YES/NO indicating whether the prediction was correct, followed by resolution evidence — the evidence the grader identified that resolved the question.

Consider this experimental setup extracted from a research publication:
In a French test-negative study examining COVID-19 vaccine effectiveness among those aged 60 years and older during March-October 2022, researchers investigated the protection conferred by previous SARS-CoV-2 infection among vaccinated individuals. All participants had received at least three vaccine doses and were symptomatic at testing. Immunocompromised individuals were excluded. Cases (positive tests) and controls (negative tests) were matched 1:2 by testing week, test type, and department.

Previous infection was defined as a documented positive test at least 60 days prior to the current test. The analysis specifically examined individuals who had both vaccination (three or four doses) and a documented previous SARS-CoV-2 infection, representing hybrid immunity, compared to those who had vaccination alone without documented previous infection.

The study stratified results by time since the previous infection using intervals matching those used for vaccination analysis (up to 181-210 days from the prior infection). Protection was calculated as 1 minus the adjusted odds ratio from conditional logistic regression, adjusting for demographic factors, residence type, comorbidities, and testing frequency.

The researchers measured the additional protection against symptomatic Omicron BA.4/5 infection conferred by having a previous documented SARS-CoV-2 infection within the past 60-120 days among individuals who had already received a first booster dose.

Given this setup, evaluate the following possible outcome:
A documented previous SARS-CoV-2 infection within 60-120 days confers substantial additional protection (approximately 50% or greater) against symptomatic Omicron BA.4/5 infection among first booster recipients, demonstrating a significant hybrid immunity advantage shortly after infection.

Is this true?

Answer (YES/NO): YES